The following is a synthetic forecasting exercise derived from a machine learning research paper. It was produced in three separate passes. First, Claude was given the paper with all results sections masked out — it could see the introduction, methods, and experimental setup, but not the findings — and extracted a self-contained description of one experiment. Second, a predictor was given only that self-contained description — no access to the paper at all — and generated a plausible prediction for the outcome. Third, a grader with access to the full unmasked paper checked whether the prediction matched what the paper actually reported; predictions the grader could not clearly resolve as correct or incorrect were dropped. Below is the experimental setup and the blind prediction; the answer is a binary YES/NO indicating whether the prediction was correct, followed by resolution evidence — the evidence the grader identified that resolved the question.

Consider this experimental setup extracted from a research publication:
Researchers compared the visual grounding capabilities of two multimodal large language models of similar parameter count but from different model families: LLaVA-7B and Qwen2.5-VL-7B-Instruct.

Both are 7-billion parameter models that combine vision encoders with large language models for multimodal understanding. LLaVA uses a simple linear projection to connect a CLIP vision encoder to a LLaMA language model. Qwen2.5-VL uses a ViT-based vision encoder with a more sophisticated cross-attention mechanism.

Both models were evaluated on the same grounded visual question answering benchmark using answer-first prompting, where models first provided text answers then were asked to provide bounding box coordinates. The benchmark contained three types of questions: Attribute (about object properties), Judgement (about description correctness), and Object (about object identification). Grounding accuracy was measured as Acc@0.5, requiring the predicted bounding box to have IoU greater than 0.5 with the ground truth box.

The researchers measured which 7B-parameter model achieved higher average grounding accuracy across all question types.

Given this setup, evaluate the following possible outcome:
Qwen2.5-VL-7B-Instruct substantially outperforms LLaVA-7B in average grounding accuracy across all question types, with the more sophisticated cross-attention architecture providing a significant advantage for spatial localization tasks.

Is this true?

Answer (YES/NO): YES